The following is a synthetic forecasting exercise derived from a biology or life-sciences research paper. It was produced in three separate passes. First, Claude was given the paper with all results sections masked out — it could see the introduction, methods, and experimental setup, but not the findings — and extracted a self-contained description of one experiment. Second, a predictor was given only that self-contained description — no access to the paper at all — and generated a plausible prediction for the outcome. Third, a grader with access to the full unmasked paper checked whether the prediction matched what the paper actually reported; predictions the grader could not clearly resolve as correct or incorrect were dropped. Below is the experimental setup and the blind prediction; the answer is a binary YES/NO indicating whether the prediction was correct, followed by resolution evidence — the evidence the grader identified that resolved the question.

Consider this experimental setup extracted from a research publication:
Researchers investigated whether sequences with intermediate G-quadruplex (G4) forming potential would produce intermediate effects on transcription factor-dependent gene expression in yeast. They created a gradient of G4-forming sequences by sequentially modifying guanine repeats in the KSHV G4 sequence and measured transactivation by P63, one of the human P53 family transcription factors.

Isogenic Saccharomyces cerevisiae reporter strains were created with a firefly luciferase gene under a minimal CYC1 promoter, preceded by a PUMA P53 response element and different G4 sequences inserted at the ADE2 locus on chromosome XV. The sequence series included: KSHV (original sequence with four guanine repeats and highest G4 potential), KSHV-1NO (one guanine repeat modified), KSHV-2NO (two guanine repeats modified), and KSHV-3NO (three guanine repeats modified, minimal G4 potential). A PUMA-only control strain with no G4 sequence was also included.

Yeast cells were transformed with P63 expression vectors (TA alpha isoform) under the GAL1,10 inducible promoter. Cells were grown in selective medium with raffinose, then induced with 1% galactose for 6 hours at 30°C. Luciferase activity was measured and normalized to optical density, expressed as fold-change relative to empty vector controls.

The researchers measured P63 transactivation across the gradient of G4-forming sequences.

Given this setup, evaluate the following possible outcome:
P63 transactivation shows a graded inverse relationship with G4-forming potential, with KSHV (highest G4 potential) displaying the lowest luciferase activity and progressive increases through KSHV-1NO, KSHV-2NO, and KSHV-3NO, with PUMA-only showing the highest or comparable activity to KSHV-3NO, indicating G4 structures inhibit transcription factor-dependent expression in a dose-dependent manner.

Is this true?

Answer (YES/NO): NO